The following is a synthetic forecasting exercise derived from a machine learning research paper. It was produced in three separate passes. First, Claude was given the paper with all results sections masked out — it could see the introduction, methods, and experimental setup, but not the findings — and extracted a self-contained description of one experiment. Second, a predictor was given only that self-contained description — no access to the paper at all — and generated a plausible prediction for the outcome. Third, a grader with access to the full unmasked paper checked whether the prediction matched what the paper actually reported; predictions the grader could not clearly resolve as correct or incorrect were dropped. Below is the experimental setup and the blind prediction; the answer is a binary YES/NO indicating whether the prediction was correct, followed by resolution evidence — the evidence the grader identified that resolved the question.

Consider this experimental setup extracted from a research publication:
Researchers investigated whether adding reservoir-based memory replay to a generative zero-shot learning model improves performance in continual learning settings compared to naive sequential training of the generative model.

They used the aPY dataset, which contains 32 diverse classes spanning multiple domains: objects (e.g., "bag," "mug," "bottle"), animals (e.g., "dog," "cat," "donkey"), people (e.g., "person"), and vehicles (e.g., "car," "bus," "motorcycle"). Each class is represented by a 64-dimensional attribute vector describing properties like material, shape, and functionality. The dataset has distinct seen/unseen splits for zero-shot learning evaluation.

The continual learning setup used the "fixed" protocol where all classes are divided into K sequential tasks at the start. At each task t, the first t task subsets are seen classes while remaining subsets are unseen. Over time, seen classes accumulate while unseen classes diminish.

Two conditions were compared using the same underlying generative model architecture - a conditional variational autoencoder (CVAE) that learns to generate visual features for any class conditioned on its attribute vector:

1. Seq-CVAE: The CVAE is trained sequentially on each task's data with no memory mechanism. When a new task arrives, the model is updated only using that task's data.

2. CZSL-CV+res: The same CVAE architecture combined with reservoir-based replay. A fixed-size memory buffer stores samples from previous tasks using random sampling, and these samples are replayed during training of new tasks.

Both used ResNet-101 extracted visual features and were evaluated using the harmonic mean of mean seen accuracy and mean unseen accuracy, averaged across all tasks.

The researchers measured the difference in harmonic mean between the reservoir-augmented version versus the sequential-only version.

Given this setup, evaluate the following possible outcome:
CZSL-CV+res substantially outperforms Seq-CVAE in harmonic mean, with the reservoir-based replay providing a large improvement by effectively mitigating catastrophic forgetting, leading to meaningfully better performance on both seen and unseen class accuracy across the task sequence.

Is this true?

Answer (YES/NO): NO